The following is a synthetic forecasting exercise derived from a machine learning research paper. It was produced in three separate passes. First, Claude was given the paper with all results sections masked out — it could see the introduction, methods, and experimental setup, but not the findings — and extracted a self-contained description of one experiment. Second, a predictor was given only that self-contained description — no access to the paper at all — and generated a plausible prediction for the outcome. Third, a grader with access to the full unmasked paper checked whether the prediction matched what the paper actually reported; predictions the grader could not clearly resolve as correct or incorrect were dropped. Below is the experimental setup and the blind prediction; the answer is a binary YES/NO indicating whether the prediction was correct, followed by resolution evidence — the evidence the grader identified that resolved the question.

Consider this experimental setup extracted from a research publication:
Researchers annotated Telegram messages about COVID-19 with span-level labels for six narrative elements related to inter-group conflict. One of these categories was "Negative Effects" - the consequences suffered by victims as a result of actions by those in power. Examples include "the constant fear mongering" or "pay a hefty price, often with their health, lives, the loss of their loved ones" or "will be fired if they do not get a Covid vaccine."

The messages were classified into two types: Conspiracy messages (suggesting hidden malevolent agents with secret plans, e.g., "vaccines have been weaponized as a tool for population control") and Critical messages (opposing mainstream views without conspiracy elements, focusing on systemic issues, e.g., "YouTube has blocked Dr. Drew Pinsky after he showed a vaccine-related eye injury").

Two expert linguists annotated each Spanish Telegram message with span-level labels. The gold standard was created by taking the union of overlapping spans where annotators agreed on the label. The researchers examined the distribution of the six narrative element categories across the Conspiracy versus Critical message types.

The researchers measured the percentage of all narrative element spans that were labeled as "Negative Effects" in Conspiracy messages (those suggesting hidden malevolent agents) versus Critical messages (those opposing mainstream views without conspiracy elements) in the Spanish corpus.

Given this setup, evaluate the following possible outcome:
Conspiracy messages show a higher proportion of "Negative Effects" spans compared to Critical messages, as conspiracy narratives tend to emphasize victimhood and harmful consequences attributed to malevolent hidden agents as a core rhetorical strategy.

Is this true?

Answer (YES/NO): YES